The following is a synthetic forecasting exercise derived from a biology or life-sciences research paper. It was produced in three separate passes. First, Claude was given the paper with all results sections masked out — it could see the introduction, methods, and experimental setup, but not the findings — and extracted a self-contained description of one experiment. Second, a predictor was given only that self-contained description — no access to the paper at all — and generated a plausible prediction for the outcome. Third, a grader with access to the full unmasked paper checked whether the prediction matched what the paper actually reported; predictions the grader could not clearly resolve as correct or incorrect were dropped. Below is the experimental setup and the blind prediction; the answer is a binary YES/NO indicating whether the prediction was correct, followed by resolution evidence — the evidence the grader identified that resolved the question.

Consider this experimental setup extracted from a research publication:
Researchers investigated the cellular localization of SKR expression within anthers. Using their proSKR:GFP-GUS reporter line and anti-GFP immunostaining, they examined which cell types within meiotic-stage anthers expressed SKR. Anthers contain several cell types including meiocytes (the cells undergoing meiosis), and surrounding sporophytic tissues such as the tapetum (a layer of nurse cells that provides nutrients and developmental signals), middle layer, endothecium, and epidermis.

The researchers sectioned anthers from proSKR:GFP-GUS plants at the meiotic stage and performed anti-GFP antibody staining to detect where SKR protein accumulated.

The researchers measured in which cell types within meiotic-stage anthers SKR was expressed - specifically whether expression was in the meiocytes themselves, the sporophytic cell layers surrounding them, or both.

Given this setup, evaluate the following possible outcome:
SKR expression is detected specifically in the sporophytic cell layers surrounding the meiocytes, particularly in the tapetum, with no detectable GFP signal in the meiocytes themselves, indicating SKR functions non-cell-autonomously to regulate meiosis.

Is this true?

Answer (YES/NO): NO